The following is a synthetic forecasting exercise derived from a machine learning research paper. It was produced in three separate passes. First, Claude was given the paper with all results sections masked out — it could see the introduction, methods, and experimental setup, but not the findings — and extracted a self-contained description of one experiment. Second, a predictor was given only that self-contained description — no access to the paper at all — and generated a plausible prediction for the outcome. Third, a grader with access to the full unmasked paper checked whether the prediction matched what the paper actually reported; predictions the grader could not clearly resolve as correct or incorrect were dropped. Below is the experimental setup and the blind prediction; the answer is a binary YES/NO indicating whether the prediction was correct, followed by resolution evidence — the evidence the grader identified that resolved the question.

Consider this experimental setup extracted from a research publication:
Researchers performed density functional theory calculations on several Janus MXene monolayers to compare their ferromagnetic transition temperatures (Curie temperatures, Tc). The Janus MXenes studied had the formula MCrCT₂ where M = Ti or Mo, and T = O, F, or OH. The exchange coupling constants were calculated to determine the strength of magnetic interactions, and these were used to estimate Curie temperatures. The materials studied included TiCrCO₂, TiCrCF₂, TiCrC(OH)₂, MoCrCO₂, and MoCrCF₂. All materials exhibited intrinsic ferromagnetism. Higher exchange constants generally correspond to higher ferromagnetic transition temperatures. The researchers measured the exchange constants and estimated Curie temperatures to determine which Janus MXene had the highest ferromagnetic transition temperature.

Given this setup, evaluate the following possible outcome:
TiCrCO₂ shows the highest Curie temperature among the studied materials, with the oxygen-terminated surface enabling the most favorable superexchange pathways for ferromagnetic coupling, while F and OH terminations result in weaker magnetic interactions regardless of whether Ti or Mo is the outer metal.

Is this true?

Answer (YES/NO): NO